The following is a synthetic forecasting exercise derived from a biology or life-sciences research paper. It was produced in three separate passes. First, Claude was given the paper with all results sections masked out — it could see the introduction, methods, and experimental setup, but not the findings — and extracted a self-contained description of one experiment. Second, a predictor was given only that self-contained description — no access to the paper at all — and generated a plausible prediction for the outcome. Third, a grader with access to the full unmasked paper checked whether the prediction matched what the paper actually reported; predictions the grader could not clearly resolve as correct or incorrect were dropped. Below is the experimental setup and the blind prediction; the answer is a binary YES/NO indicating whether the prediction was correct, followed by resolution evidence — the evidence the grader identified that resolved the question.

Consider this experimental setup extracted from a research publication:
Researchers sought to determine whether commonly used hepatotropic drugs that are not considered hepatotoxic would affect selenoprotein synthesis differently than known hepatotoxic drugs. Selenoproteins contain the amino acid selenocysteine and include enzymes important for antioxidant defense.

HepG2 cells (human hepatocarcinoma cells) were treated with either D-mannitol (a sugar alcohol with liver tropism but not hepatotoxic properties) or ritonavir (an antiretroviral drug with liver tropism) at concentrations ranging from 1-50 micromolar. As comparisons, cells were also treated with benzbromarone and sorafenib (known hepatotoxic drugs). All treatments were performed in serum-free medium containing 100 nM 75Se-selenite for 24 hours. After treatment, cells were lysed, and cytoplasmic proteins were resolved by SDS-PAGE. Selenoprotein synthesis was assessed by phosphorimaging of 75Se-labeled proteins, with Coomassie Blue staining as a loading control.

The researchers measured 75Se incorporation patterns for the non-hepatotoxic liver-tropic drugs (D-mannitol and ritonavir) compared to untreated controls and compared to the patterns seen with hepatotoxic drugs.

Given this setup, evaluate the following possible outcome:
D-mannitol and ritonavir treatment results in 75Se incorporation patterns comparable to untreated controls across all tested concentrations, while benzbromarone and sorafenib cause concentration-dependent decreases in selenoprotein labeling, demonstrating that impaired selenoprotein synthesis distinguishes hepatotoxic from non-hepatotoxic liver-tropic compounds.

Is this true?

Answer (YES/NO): YES